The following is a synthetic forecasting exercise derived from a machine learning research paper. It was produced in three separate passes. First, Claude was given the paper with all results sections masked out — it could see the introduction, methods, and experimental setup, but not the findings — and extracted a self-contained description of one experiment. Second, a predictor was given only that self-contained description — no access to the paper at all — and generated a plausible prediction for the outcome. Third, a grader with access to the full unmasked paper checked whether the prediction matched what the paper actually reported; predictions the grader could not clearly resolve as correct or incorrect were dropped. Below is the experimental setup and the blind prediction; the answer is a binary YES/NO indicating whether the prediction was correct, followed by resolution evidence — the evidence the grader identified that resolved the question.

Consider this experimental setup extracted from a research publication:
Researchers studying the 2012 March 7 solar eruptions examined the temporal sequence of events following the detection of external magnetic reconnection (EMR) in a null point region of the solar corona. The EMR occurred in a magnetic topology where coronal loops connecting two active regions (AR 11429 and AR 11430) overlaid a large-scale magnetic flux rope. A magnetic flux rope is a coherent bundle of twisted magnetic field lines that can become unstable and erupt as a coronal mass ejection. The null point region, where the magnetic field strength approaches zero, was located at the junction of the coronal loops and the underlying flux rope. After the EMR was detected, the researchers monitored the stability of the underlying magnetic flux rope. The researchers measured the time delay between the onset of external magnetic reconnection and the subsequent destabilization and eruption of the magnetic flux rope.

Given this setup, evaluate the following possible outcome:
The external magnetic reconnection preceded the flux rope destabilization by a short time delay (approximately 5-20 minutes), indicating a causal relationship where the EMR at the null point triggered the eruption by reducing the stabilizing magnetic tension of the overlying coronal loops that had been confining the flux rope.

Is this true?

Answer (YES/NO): YES